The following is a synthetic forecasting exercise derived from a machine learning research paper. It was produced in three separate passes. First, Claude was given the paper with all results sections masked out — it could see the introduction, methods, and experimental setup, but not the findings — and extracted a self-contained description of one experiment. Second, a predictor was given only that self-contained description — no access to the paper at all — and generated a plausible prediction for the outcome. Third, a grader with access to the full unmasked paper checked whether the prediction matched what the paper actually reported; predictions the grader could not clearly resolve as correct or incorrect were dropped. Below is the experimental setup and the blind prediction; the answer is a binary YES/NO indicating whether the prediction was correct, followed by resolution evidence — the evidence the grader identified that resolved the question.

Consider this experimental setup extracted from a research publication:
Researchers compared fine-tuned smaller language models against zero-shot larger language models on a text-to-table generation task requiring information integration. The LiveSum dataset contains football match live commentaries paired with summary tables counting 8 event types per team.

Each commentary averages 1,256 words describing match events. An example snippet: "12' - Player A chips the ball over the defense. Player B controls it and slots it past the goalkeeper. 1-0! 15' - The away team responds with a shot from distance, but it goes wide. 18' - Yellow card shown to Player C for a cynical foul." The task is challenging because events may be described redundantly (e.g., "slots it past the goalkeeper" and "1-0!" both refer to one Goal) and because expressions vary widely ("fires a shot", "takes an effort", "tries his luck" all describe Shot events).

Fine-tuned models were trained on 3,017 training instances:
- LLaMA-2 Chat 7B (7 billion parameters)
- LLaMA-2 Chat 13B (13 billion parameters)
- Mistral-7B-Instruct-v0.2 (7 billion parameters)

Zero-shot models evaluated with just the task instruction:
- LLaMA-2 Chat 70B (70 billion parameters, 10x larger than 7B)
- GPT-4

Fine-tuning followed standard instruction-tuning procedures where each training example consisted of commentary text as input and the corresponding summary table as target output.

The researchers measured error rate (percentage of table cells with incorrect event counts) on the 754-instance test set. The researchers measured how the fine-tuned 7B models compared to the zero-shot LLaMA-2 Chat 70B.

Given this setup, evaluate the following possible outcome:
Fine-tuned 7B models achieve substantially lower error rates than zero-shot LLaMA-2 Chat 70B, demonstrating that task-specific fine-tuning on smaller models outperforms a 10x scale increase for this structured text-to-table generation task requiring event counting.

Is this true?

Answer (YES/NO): NO